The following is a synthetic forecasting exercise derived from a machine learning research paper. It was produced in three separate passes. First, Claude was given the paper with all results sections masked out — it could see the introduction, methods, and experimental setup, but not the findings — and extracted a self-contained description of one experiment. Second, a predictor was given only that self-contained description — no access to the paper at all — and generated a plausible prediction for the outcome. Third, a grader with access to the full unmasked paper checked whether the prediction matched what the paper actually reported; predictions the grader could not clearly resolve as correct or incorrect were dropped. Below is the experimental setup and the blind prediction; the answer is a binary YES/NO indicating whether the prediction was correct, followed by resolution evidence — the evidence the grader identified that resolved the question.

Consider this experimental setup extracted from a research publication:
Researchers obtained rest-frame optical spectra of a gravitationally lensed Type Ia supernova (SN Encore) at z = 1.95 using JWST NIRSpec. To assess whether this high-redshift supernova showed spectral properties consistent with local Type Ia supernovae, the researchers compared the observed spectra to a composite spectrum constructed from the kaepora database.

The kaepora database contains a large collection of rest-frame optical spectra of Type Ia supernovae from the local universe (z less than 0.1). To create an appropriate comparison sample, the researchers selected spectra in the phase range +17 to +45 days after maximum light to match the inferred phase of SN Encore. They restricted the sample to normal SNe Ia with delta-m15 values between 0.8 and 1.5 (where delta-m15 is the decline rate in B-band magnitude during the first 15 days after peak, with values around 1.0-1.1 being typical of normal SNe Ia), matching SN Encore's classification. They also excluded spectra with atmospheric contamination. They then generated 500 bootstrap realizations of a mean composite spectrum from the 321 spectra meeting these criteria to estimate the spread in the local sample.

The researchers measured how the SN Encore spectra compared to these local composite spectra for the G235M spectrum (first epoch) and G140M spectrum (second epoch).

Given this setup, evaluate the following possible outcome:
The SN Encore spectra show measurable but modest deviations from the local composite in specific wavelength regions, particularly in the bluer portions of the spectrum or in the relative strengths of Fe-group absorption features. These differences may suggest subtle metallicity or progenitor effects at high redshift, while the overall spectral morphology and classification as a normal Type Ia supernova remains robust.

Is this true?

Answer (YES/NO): NO